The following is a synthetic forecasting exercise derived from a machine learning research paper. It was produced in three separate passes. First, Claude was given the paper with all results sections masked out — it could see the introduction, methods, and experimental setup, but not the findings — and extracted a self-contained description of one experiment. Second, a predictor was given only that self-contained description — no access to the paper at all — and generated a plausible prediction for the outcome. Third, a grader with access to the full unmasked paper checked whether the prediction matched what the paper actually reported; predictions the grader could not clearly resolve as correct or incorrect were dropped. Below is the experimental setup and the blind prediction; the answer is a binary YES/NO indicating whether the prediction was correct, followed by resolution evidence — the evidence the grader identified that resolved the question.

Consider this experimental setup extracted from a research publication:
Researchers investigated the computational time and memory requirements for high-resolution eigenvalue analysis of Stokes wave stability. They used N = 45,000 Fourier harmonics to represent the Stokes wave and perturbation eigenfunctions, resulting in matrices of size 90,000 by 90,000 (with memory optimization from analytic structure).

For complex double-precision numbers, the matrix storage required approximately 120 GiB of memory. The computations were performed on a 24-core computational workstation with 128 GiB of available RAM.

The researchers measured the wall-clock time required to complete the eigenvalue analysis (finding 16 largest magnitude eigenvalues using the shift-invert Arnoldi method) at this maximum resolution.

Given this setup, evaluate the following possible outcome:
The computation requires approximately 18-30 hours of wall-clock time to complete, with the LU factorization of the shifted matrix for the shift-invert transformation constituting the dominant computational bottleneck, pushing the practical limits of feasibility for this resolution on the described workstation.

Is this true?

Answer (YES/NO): NO